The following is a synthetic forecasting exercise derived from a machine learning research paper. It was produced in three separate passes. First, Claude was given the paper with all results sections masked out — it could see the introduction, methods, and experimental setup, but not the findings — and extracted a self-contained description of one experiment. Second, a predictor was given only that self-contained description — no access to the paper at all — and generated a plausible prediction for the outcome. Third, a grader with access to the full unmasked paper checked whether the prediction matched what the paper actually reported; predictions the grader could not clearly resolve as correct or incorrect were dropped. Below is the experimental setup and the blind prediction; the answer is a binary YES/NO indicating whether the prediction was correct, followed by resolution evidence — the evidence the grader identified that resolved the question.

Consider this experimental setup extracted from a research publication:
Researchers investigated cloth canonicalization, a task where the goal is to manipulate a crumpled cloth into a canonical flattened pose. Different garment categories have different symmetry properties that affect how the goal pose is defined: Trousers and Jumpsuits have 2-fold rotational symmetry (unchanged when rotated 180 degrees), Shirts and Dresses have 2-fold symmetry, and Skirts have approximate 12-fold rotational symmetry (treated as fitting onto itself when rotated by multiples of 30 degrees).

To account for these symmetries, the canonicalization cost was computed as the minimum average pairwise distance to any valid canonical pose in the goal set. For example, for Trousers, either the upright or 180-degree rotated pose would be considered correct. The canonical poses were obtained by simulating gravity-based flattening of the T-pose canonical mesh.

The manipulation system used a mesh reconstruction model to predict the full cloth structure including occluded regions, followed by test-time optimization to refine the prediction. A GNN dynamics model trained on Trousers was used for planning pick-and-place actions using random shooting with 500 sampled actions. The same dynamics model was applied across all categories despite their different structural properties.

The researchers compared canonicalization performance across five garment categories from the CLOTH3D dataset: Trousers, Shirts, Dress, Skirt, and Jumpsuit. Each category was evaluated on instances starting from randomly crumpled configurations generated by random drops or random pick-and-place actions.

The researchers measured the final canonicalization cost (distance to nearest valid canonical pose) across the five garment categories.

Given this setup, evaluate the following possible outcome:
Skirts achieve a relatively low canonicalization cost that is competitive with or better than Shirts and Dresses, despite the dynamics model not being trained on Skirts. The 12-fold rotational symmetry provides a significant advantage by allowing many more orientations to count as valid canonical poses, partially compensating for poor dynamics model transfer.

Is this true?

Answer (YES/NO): NO